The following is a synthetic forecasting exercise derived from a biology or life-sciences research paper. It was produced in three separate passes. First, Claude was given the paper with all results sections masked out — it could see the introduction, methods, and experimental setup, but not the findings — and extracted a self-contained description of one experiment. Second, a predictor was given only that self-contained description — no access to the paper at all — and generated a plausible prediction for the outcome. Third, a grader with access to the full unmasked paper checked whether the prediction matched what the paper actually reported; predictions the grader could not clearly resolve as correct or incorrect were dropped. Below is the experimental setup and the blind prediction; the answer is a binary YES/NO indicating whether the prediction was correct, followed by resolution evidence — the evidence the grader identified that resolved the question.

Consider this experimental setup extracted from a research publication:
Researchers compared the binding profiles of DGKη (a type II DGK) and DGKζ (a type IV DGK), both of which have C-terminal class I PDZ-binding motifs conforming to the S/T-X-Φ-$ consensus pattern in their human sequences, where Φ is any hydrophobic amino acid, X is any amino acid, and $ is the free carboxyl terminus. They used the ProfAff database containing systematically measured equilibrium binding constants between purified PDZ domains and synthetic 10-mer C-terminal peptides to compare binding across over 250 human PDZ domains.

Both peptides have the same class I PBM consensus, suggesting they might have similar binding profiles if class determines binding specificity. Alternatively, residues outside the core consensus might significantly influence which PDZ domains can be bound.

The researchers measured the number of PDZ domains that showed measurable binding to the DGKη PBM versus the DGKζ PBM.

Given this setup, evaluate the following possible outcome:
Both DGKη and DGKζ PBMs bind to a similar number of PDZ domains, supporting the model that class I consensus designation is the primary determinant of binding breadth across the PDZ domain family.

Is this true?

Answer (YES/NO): NO